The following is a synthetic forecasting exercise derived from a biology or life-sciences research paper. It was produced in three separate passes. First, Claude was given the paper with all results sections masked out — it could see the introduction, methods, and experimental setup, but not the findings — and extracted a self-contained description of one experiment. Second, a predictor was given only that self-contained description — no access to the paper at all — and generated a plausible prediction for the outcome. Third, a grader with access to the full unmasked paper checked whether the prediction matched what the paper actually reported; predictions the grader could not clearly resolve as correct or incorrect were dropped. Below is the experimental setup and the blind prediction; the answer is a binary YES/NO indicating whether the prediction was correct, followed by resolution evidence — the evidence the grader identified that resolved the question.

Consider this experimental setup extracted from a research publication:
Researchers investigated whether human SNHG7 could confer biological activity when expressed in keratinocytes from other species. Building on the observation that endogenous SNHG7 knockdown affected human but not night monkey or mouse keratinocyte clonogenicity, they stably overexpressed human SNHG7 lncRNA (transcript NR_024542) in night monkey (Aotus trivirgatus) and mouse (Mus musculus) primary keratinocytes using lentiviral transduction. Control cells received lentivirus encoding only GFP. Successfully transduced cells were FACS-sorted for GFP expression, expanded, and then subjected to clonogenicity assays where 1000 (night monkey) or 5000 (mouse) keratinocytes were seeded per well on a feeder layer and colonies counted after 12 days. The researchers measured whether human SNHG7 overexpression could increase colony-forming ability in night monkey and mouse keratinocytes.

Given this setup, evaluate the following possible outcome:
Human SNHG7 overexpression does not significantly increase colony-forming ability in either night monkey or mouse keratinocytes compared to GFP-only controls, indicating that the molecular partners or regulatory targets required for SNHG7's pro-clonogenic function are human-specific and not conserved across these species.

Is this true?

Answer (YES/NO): NO